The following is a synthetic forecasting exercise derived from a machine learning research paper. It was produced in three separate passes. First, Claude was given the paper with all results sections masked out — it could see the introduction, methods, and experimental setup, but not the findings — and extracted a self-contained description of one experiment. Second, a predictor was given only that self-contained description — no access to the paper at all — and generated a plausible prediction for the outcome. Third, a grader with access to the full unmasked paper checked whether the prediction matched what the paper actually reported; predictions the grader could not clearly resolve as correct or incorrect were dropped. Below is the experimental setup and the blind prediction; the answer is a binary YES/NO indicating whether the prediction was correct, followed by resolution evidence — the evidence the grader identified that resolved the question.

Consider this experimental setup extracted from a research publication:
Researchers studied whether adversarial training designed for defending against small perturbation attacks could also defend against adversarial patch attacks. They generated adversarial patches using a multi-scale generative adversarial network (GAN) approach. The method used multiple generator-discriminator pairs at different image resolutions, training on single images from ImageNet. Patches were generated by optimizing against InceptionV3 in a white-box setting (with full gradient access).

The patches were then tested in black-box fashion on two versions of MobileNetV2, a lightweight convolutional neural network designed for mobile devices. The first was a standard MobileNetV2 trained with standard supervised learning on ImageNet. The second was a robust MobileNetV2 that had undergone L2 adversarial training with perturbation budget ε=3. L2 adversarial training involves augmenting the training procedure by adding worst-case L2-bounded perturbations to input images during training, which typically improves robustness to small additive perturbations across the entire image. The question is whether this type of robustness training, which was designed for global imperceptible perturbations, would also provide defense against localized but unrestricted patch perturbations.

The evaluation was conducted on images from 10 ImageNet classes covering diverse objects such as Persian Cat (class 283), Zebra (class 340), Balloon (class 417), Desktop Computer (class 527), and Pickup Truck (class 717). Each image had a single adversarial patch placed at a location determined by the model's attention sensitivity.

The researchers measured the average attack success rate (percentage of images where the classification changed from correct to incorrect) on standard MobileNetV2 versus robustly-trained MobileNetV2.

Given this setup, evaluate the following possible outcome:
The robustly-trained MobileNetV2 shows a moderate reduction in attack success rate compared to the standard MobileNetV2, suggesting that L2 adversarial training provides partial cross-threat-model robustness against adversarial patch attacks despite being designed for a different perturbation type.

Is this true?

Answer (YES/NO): YES